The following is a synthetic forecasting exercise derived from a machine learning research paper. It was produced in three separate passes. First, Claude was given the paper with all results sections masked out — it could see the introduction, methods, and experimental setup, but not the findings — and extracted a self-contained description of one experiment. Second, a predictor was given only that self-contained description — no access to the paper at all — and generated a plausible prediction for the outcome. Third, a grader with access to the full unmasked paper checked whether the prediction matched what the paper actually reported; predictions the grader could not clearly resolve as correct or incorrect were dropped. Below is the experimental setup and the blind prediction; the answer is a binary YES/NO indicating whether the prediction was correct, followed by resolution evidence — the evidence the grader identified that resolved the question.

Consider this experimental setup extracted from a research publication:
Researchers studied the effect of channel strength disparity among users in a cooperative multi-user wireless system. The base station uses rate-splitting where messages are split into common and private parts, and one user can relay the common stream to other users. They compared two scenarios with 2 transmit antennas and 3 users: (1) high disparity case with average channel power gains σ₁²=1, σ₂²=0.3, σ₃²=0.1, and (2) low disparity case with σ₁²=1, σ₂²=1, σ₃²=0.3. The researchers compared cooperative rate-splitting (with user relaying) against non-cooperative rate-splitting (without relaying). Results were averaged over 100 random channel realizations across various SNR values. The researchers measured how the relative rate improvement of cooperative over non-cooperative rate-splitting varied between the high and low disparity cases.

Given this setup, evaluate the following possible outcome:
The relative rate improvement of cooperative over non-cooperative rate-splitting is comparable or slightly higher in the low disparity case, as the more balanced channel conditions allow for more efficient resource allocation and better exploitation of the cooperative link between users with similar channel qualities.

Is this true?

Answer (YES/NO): NO